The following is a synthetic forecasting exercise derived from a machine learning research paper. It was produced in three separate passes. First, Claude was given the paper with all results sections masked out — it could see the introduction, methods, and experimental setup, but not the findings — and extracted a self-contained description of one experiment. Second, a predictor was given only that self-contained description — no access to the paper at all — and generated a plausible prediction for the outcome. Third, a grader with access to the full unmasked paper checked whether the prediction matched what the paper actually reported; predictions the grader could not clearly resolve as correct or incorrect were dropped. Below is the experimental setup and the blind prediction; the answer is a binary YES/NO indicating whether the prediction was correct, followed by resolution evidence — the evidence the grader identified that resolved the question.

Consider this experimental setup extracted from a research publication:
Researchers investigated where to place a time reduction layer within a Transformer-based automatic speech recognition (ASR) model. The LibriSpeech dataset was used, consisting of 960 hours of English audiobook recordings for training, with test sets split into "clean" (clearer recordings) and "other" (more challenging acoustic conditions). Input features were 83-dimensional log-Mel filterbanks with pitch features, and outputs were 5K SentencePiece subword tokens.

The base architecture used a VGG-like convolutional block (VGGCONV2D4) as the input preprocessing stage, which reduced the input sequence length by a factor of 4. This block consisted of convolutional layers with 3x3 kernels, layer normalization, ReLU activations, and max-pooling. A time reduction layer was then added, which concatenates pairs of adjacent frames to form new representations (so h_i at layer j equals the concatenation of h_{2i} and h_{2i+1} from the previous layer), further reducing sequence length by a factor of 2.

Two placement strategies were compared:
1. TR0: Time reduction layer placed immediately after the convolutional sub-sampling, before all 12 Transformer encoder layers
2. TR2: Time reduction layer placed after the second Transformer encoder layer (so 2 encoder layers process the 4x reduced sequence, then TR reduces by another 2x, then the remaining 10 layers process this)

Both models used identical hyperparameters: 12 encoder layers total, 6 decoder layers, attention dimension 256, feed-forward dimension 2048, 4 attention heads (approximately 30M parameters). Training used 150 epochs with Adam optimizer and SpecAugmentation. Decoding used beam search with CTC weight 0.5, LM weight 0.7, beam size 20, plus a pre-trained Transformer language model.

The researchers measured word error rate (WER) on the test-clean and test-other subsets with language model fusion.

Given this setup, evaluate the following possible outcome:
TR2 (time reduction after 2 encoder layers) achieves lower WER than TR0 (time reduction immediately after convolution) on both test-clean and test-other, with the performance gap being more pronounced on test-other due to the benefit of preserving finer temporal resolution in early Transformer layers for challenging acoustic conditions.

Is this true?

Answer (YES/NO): NO